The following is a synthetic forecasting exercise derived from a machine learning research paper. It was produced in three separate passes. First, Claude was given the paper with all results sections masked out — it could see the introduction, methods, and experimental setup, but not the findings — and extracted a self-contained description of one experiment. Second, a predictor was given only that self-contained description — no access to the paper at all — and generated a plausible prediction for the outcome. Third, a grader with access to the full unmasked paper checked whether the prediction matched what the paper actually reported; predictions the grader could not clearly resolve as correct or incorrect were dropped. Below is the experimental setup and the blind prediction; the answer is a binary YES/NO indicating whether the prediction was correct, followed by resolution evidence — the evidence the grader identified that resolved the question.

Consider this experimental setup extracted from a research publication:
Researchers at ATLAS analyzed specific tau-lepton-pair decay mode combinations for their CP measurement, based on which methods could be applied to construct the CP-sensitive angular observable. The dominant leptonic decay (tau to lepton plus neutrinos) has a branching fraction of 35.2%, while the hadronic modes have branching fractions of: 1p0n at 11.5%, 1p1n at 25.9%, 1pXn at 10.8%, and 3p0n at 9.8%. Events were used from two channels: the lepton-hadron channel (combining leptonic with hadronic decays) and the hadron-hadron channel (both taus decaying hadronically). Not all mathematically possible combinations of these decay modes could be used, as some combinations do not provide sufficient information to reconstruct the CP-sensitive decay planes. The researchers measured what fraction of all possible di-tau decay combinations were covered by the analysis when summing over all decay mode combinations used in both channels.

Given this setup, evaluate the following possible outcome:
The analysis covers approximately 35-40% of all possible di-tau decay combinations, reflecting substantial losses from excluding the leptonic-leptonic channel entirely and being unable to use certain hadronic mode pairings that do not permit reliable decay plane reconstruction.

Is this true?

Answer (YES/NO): NO